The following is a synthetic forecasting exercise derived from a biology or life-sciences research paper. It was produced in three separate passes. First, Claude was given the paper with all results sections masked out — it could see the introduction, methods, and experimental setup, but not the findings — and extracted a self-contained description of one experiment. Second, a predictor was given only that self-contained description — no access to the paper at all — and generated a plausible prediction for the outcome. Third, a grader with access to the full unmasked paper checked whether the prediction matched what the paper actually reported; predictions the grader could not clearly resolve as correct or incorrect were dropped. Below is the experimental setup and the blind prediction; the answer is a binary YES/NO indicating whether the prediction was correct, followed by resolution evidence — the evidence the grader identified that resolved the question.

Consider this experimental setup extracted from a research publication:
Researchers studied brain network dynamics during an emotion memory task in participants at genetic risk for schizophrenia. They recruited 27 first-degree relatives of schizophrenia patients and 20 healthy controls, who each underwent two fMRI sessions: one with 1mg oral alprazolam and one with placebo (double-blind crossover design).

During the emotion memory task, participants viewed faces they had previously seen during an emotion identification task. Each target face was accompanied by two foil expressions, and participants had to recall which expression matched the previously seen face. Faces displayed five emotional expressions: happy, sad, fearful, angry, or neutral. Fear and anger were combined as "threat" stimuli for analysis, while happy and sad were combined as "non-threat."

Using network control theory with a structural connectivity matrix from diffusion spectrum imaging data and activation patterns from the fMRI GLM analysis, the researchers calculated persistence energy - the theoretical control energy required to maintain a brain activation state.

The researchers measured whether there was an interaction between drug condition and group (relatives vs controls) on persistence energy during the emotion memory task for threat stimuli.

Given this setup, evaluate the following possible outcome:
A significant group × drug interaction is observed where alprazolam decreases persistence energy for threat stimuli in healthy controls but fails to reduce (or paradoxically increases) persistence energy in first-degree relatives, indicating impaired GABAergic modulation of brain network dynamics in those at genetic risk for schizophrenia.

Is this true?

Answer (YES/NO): NO